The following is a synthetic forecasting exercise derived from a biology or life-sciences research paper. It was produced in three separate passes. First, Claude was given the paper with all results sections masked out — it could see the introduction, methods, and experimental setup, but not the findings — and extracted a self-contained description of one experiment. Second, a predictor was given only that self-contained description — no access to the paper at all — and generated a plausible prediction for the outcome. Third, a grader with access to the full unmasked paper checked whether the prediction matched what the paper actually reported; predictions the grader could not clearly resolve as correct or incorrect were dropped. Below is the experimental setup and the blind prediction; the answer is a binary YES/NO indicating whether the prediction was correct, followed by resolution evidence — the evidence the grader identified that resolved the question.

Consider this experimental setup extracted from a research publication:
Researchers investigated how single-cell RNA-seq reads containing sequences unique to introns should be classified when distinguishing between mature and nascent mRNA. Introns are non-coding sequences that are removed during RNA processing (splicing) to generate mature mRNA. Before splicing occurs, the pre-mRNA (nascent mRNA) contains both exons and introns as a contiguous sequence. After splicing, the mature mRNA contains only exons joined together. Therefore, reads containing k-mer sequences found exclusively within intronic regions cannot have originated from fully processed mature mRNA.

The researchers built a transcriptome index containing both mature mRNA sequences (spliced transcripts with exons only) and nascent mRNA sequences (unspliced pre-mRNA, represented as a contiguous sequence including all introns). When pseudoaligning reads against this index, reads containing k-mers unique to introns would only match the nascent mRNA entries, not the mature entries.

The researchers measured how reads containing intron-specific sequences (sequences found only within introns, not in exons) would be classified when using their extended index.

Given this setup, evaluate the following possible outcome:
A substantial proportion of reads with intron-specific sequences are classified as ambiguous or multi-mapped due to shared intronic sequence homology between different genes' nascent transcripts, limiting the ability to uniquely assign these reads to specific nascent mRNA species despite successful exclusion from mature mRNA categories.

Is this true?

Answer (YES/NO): NO